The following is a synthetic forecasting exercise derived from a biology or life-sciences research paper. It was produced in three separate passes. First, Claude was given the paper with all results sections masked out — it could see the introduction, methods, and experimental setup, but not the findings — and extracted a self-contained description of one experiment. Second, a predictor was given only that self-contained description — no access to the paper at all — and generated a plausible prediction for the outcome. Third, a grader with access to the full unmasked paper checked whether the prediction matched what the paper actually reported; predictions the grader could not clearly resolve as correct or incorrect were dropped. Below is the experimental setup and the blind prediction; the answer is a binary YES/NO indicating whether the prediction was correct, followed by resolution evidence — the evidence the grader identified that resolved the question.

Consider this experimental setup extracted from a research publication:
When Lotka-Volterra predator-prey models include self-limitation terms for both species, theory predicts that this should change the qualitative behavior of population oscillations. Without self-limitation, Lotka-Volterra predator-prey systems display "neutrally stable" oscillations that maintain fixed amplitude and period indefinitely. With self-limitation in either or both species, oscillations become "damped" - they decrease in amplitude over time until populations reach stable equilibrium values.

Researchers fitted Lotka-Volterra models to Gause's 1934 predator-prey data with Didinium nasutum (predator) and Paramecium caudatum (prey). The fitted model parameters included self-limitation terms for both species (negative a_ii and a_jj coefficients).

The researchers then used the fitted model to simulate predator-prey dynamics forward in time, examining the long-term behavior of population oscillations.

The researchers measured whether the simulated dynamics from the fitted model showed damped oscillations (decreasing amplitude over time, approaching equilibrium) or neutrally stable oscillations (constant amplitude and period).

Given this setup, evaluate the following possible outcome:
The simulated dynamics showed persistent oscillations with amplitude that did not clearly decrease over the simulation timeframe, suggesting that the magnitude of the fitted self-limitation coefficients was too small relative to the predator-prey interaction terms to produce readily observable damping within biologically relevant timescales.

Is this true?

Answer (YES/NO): NO